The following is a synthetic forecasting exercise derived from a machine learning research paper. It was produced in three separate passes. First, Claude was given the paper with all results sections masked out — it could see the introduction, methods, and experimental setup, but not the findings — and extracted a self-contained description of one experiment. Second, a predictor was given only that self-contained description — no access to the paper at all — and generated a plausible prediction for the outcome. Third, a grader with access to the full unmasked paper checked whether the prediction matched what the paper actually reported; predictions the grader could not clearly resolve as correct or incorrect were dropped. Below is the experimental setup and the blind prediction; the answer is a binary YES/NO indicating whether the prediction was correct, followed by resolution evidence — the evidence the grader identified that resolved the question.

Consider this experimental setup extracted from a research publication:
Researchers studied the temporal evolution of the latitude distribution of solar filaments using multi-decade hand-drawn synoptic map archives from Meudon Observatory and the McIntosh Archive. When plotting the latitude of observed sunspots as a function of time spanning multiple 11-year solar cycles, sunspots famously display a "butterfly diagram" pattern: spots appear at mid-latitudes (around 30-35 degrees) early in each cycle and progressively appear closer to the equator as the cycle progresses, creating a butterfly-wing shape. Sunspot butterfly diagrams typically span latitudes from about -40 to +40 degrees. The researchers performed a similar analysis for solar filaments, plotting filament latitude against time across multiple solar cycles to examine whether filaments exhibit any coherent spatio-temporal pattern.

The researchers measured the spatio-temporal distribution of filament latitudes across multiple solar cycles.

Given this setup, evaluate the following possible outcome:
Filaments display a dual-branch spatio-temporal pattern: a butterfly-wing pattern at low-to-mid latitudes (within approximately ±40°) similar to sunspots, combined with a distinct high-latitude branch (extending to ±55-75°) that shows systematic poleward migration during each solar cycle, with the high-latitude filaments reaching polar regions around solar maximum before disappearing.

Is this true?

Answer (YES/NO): NO